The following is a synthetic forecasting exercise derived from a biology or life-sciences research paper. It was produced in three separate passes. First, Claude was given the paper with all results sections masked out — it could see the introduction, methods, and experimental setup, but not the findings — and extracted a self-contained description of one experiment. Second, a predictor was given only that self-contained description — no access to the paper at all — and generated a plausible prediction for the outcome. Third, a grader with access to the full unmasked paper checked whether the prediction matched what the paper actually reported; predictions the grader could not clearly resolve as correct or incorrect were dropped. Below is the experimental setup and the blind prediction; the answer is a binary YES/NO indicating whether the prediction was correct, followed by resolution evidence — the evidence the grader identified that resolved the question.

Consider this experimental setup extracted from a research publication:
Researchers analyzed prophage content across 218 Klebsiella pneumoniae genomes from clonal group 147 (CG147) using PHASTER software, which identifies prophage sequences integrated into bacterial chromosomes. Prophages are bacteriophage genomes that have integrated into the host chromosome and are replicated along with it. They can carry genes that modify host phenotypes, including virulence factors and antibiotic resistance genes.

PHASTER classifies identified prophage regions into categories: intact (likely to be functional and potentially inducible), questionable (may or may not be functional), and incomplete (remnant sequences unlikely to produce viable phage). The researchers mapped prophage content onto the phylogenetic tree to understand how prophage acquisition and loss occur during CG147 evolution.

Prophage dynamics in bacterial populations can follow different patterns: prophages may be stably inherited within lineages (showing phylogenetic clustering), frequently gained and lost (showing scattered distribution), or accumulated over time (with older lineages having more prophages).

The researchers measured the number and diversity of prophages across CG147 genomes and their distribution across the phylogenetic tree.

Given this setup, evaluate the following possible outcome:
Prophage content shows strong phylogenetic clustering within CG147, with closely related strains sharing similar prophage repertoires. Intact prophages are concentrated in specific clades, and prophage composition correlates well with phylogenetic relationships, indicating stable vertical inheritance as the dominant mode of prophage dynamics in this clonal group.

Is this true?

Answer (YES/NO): NO